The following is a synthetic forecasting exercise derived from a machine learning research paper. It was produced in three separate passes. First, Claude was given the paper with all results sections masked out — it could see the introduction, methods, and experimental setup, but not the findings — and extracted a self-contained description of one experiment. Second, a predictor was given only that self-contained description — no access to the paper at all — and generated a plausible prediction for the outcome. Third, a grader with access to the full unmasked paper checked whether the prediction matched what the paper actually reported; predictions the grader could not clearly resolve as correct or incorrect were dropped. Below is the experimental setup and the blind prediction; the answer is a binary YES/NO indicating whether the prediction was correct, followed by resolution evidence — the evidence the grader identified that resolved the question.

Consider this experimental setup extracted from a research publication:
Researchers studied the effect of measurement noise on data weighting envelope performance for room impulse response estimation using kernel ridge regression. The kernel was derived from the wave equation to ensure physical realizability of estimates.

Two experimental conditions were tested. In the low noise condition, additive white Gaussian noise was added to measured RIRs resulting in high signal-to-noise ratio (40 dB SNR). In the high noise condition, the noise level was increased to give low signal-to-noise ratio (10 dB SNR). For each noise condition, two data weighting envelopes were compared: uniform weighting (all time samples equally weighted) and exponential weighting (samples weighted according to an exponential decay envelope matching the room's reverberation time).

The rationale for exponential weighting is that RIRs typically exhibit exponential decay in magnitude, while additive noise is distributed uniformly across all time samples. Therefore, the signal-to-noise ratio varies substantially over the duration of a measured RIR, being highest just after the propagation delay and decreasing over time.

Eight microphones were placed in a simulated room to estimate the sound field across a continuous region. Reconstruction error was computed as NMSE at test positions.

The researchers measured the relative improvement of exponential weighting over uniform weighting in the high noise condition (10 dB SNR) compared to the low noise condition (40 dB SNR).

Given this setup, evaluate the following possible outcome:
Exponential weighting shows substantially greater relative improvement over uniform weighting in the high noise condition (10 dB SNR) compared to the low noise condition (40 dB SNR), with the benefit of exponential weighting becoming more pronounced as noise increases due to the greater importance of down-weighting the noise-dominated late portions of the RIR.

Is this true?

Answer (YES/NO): YES